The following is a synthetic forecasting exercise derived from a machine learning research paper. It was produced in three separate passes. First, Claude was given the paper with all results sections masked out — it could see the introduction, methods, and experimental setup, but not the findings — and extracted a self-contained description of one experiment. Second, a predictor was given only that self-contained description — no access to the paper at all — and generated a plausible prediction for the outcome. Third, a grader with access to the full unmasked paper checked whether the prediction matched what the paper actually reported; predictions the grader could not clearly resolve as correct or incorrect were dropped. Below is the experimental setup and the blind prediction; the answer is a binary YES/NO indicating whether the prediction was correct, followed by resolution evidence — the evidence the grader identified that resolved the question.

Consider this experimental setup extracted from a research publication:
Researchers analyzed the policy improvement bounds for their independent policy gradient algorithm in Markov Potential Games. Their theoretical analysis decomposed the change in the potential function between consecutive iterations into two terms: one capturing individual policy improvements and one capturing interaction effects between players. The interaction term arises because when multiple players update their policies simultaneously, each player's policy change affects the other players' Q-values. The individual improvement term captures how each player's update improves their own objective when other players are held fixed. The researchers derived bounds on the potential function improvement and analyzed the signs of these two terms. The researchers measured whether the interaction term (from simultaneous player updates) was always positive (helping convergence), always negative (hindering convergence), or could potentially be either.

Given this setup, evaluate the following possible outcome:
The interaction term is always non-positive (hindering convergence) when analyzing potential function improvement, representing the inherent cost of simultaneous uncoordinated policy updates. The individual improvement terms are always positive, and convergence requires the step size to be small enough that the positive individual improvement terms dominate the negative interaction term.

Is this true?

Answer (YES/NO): NO